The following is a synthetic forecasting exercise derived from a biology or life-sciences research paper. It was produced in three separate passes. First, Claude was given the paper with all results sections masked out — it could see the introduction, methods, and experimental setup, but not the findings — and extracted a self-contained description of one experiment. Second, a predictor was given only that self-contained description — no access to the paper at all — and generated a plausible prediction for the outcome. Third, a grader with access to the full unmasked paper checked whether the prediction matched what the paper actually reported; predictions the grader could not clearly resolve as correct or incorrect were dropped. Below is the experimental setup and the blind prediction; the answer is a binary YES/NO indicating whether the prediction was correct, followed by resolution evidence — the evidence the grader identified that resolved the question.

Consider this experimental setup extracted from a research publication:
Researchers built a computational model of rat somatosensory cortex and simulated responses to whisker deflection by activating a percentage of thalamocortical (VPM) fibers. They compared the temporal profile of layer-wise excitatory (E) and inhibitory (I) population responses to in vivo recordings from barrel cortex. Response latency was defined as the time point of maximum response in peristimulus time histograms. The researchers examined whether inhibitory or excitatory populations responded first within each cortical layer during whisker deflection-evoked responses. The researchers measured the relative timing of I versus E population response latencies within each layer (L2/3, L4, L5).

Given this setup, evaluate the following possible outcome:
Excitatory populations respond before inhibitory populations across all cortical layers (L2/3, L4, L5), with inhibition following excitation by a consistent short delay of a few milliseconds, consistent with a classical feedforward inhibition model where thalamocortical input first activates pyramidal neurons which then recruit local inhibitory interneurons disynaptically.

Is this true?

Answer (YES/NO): NO